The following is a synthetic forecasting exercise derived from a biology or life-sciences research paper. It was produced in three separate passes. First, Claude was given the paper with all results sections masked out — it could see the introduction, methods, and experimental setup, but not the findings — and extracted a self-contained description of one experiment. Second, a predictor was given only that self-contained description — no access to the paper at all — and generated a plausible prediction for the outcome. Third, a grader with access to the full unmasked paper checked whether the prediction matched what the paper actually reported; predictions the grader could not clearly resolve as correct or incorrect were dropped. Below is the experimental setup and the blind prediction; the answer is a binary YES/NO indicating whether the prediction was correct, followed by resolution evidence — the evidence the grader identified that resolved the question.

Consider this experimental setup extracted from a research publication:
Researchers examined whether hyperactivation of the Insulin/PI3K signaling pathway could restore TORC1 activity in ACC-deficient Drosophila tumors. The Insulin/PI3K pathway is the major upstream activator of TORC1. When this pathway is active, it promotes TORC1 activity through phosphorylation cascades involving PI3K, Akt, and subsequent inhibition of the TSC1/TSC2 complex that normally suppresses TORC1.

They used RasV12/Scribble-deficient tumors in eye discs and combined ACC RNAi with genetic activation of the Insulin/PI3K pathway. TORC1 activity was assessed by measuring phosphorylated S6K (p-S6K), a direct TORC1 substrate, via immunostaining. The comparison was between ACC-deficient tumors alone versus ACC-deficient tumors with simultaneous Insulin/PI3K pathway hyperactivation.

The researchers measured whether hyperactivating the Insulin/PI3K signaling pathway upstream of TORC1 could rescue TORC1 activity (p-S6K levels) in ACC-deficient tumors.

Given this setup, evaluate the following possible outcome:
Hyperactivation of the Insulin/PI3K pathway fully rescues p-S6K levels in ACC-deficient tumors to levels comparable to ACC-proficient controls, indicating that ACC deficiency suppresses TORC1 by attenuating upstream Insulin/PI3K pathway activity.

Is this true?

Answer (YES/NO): NO